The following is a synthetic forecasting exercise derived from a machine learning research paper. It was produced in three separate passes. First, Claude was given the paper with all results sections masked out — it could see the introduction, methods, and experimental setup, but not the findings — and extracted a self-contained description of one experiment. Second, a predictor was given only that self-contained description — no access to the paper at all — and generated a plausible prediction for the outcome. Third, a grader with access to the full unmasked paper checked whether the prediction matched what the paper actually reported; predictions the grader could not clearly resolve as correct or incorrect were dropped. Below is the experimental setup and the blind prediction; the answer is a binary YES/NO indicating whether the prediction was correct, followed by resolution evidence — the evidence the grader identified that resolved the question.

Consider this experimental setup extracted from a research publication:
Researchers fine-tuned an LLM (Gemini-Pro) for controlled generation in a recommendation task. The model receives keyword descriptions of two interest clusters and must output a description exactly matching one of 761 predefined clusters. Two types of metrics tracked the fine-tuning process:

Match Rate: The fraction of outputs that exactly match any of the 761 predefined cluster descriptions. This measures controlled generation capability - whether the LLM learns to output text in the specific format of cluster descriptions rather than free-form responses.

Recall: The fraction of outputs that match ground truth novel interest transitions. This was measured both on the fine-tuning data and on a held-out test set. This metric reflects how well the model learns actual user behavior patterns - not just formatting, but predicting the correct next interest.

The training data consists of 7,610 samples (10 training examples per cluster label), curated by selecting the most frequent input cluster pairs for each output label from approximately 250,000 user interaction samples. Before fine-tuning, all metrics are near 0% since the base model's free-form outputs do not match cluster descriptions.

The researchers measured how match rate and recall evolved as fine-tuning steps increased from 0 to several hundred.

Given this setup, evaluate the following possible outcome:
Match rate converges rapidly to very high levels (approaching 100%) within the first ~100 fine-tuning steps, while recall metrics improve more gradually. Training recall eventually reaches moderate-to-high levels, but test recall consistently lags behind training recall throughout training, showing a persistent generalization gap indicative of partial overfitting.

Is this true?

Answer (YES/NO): NO